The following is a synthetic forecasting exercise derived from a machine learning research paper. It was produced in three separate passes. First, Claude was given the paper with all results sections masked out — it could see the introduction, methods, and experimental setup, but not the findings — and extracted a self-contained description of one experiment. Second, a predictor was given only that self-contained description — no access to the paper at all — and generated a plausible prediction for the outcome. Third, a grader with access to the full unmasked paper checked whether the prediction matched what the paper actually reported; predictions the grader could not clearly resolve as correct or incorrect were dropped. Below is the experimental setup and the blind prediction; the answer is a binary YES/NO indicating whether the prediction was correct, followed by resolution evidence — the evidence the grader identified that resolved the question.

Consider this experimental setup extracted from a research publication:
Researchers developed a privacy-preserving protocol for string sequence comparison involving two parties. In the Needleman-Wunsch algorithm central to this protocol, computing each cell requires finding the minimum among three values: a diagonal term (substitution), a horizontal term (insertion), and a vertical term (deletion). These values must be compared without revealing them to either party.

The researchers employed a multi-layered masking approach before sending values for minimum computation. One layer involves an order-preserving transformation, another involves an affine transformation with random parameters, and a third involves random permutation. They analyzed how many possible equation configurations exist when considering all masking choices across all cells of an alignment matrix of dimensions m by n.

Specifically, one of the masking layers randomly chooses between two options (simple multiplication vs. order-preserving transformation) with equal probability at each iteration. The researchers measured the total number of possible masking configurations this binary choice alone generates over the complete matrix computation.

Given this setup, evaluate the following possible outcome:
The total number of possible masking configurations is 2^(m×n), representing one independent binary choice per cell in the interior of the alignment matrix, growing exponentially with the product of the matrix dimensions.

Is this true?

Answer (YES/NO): YES